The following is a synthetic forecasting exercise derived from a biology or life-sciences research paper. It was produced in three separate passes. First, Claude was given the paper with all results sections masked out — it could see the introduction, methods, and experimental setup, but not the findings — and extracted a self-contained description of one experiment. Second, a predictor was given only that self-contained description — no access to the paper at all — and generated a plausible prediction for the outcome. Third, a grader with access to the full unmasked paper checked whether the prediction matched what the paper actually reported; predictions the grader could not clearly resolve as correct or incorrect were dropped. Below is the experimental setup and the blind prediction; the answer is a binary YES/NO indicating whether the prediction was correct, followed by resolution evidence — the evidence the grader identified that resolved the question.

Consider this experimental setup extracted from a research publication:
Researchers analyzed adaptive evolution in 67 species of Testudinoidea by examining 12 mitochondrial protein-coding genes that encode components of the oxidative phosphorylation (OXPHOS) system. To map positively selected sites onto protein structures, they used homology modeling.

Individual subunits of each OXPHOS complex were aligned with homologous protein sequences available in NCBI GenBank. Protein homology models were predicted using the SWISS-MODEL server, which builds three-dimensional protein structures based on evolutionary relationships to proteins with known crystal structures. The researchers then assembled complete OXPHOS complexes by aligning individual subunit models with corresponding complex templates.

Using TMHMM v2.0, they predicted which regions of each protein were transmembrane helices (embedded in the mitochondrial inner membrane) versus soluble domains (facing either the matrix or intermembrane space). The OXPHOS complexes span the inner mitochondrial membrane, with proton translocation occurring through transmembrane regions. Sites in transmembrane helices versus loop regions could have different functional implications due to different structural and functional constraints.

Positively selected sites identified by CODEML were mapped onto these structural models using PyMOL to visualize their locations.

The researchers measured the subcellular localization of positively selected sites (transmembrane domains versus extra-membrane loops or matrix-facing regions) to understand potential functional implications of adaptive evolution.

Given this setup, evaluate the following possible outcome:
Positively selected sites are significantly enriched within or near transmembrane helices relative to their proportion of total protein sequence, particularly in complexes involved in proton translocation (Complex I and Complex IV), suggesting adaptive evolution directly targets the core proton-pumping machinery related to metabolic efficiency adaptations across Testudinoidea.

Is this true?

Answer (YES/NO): NO